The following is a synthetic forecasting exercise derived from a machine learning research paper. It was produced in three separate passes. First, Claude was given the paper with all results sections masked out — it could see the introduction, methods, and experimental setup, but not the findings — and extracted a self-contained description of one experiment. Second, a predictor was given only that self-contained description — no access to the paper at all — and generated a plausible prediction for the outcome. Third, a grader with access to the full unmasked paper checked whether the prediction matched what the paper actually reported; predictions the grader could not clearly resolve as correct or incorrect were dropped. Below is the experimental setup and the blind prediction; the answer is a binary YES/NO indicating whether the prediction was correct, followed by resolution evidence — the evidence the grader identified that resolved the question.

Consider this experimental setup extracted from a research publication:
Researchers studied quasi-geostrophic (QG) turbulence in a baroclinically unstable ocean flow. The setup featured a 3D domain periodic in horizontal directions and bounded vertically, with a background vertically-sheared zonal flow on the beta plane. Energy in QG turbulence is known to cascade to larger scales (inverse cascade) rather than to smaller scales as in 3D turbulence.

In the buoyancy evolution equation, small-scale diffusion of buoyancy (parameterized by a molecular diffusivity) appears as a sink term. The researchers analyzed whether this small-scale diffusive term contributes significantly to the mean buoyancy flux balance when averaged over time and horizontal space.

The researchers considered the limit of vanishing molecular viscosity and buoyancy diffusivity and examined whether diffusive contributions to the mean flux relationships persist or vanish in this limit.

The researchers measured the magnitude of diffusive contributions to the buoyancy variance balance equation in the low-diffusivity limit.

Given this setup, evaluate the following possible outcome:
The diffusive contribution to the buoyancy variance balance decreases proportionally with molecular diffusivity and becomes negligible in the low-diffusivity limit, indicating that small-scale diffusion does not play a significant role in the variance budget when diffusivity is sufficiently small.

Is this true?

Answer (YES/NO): YES